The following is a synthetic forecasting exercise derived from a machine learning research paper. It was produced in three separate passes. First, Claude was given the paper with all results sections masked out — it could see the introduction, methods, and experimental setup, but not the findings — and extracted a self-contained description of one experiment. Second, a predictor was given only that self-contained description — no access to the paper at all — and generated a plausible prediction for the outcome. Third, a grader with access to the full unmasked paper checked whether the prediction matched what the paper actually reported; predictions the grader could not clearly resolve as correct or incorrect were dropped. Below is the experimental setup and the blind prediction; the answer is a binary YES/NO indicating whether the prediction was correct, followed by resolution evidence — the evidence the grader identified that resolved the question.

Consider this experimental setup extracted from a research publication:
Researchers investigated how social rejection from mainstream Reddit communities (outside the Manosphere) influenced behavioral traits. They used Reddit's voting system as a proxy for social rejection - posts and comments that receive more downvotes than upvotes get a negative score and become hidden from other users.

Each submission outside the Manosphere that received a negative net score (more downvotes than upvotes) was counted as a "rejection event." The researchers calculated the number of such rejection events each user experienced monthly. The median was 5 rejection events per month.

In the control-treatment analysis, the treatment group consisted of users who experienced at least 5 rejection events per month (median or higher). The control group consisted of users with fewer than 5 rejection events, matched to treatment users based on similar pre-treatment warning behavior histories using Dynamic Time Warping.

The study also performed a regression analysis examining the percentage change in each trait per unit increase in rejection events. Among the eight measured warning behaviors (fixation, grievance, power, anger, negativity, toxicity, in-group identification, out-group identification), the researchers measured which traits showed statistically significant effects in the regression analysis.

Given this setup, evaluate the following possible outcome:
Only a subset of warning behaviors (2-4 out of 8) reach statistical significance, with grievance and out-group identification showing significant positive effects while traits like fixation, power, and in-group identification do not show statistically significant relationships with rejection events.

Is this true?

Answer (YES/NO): NO